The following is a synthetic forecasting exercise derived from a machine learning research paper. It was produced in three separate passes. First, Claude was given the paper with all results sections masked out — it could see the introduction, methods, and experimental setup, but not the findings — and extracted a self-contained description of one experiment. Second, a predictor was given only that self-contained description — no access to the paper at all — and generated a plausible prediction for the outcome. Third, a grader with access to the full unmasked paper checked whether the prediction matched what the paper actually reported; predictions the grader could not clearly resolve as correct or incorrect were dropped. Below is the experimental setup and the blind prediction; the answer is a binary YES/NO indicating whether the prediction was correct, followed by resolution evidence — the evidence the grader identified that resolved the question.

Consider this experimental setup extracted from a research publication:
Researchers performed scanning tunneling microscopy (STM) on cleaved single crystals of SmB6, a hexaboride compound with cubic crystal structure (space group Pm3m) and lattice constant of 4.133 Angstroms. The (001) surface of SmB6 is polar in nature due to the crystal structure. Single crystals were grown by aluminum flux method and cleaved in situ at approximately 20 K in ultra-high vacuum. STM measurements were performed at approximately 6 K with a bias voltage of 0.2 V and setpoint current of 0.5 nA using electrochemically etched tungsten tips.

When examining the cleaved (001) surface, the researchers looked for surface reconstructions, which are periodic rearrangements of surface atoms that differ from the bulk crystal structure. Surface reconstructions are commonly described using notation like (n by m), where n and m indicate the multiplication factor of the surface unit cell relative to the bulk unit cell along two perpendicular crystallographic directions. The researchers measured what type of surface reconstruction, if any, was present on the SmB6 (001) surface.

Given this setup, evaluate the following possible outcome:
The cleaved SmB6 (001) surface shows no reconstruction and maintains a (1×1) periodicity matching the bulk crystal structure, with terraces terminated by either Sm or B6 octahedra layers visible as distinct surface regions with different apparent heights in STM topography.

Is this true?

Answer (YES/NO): NO